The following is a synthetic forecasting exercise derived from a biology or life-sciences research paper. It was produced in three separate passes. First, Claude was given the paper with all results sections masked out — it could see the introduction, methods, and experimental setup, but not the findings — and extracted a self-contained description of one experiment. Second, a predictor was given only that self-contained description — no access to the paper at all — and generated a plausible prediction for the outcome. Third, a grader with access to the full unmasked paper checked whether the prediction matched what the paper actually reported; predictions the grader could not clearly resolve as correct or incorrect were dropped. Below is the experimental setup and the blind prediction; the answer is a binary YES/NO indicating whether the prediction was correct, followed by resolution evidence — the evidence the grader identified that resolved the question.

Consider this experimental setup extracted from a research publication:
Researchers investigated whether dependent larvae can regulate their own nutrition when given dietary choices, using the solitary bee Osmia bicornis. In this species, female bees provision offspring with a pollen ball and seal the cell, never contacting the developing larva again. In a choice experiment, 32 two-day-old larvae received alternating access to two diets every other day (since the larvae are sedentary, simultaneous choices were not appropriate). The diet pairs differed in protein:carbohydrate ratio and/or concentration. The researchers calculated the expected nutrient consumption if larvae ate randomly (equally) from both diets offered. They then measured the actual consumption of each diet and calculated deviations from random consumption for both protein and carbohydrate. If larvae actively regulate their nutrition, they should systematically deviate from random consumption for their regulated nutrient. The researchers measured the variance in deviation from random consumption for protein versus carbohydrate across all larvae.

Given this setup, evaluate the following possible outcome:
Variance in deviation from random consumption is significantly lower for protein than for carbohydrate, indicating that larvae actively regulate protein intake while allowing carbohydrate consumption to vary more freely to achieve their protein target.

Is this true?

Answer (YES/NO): NO